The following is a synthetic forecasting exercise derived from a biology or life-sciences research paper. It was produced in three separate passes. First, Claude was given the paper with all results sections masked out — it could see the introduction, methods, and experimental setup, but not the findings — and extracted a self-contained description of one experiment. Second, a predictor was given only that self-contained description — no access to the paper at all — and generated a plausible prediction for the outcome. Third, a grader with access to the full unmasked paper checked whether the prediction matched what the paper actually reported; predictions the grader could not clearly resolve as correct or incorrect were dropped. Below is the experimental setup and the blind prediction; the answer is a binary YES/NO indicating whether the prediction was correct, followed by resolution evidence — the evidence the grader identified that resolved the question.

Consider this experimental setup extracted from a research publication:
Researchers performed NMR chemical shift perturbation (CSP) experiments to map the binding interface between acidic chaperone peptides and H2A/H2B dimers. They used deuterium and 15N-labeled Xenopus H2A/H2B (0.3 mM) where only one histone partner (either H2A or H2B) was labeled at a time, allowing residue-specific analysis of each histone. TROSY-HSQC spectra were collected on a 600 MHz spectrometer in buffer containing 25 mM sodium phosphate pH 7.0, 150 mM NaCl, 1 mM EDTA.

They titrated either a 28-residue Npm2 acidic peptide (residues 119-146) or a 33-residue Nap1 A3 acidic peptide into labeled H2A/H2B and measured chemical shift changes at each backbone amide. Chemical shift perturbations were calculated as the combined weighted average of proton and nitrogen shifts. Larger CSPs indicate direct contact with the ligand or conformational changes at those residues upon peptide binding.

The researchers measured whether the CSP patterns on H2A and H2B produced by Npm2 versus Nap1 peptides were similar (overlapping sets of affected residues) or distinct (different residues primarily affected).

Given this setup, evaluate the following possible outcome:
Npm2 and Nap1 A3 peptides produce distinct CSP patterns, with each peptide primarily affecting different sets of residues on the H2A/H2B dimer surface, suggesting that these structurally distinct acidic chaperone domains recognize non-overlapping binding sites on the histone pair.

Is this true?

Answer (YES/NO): NO